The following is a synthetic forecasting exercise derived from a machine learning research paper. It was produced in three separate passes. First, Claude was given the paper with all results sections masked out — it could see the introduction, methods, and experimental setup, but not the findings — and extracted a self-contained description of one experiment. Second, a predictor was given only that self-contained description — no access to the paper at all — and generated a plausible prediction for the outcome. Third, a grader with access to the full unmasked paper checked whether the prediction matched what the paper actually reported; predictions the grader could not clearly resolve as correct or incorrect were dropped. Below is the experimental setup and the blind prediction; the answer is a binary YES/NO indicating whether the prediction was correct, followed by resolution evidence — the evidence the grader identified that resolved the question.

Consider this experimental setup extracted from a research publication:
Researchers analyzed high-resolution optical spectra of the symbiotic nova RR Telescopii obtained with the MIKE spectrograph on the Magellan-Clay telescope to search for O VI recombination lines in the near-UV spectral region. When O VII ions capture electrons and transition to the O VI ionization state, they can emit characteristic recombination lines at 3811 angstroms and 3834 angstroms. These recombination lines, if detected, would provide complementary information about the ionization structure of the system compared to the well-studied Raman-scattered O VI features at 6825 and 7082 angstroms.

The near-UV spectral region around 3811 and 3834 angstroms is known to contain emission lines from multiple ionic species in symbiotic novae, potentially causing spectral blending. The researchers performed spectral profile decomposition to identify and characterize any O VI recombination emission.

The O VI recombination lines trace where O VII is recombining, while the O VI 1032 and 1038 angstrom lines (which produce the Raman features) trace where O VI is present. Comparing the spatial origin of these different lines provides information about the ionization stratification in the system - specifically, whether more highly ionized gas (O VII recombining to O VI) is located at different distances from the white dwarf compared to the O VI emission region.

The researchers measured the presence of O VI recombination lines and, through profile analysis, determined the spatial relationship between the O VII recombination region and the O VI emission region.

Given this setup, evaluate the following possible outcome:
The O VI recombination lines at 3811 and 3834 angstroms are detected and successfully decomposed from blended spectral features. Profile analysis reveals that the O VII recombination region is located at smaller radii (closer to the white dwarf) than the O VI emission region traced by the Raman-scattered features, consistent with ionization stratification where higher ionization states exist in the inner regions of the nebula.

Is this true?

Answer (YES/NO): YES